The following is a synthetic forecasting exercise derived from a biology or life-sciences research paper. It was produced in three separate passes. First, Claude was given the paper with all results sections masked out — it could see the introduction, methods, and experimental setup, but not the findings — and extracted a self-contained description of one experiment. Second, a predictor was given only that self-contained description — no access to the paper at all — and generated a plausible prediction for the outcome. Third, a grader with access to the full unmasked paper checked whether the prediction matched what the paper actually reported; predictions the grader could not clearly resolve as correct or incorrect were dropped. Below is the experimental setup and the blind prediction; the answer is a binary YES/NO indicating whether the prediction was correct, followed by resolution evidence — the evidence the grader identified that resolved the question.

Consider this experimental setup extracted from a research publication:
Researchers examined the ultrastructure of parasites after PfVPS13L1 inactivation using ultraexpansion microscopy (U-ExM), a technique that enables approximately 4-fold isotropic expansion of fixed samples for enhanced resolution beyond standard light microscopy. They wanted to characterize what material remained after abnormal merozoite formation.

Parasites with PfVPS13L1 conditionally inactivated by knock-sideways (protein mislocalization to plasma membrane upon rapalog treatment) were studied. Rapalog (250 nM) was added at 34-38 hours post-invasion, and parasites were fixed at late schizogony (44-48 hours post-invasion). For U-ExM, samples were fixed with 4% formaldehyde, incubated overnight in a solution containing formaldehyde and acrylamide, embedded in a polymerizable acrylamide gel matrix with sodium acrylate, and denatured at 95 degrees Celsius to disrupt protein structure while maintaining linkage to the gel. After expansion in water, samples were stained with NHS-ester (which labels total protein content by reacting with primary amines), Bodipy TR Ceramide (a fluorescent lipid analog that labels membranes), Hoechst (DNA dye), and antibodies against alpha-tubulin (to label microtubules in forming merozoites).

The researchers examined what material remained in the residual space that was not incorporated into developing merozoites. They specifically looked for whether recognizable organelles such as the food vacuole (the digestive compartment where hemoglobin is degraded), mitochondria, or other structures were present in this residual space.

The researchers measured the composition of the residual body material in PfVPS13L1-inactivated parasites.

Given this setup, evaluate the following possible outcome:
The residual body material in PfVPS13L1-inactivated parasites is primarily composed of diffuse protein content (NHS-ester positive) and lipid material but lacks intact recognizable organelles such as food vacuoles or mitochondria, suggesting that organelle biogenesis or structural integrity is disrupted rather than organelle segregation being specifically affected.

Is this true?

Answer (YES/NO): NO